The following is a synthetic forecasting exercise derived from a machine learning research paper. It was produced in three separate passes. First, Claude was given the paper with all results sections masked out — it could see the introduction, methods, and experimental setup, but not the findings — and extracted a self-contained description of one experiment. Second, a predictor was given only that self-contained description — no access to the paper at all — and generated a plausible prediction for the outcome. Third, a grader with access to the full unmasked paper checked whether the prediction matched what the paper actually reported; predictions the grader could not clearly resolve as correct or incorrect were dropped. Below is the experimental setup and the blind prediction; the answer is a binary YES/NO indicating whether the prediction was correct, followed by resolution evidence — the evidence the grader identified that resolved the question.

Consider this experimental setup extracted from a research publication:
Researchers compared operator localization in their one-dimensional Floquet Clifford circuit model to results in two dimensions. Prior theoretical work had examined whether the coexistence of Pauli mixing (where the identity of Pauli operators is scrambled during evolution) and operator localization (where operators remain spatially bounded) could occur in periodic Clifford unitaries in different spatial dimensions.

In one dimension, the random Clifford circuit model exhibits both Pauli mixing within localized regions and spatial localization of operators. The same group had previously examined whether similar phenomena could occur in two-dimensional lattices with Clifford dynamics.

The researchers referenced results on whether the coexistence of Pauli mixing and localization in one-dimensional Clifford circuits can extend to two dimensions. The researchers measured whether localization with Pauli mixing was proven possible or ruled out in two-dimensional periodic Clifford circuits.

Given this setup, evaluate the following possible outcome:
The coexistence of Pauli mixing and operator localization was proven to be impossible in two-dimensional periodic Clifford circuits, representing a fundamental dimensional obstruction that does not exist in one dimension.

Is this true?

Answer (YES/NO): YES